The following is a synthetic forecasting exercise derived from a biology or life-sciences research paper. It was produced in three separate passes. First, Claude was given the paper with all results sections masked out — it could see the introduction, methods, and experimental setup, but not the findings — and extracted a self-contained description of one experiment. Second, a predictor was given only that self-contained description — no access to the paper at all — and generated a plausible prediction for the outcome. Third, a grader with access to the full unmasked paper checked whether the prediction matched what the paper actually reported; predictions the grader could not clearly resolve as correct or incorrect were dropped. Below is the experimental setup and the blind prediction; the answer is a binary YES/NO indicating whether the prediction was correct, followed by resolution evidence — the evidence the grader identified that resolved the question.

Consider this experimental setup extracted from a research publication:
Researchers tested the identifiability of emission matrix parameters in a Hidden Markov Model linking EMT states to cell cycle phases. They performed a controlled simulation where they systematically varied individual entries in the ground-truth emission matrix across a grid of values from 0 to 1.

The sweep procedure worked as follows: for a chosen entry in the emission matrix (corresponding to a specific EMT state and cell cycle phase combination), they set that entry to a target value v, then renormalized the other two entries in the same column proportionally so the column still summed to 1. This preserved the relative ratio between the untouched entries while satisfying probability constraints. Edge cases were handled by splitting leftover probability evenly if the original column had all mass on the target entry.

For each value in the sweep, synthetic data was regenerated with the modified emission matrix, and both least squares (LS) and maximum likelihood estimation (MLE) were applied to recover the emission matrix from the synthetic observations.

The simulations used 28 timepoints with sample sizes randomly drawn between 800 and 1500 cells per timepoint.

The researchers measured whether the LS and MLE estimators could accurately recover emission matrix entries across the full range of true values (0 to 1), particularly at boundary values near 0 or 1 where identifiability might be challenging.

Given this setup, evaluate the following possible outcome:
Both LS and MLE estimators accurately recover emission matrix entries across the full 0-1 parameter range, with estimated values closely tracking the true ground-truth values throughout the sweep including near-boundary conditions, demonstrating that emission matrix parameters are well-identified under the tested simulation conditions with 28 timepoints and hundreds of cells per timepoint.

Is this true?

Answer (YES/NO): YES